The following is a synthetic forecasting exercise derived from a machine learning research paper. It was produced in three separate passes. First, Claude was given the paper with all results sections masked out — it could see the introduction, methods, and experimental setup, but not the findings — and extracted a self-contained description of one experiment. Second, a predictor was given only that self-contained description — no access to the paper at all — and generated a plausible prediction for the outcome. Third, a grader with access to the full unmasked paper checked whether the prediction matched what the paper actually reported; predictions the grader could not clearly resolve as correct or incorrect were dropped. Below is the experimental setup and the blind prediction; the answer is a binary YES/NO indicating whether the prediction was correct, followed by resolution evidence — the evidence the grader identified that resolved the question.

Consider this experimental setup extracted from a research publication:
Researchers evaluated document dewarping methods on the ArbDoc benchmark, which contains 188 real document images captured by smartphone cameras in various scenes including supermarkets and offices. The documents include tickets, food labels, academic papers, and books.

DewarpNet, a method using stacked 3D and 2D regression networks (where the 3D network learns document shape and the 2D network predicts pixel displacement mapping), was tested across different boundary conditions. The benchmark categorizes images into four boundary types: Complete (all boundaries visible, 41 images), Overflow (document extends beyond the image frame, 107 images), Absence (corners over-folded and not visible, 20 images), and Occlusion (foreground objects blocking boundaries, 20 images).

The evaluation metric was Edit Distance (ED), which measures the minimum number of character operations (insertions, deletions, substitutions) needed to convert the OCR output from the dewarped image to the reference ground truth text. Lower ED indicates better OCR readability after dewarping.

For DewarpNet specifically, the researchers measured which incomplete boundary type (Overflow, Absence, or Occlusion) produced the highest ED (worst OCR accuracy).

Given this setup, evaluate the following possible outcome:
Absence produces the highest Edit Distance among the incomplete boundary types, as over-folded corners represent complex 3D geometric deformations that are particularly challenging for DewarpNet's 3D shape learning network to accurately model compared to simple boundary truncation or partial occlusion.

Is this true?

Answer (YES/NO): YES